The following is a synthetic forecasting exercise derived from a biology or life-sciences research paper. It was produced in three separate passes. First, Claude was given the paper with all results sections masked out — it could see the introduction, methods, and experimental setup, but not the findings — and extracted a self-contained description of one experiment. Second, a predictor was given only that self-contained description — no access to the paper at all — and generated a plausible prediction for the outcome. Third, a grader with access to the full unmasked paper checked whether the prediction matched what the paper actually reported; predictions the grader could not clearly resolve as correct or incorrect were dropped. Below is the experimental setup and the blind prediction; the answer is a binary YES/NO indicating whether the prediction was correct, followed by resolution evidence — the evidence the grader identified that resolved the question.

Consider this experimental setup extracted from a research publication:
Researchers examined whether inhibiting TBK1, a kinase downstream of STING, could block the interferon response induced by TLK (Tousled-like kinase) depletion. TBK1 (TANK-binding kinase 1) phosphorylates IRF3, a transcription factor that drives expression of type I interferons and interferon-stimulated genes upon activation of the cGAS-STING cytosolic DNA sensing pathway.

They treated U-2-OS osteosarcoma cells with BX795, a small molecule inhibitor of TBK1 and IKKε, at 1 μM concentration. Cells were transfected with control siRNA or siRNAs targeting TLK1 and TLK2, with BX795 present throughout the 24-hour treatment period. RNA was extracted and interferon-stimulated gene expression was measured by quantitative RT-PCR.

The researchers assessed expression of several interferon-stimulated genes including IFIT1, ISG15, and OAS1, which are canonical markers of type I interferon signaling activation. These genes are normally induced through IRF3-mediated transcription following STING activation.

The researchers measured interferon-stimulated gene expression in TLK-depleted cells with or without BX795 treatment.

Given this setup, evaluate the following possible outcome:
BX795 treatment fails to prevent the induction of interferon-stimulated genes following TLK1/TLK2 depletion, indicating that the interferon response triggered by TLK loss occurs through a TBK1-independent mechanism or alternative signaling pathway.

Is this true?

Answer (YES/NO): NO